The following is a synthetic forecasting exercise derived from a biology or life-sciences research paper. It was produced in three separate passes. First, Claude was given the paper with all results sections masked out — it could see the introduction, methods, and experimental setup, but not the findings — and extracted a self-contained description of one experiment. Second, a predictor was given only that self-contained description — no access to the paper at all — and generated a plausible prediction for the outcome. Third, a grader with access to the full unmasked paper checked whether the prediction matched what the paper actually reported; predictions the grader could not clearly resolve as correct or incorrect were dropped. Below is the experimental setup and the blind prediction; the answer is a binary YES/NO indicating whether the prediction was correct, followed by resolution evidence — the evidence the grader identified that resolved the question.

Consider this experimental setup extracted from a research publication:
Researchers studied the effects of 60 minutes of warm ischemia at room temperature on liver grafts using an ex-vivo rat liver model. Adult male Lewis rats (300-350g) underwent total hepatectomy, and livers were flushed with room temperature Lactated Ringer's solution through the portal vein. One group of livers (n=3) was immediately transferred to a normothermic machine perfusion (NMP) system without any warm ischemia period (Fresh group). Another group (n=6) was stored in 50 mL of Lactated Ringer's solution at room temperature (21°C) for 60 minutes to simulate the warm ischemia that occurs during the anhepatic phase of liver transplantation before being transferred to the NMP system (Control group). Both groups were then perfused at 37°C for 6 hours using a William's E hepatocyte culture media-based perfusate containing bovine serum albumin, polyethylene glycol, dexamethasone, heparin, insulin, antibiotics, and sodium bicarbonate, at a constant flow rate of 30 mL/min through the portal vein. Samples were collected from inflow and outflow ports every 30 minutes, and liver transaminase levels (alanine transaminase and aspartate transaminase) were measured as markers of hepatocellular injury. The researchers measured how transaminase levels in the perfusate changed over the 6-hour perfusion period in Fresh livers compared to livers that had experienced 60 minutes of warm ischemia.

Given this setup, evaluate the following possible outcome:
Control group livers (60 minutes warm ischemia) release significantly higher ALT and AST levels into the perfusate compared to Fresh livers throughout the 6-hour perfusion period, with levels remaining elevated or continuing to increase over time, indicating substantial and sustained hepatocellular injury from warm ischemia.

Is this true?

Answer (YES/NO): NO